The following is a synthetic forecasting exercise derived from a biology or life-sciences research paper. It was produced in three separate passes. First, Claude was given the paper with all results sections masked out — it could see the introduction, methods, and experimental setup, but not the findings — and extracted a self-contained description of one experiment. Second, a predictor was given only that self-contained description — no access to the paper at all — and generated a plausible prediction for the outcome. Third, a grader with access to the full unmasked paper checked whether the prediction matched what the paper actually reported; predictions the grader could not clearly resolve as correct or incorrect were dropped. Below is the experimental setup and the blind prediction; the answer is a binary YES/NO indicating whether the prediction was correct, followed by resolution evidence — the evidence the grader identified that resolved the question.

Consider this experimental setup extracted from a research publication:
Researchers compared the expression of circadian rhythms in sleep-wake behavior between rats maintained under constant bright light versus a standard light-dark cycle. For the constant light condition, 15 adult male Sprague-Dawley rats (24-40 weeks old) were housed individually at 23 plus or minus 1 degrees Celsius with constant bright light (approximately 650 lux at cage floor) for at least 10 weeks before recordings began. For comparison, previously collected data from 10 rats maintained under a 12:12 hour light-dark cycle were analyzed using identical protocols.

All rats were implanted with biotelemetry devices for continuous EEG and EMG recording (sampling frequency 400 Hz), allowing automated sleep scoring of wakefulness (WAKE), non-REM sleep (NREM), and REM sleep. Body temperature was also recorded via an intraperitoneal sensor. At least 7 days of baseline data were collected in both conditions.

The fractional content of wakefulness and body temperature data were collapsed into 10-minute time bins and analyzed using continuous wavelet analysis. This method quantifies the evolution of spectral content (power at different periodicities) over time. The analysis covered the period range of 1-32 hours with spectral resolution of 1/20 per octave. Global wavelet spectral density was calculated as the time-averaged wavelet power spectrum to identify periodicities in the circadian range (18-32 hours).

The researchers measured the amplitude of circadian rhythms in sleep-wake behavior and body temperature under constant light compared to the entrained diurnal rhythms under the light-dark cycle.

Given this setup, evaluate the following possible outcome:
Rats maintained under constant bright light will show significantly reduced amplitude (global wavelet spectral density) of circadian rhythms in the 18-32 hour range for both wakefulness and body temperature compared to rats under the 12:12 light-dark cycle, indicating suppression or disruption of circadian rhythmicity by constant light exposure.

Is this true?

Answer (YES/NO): YES